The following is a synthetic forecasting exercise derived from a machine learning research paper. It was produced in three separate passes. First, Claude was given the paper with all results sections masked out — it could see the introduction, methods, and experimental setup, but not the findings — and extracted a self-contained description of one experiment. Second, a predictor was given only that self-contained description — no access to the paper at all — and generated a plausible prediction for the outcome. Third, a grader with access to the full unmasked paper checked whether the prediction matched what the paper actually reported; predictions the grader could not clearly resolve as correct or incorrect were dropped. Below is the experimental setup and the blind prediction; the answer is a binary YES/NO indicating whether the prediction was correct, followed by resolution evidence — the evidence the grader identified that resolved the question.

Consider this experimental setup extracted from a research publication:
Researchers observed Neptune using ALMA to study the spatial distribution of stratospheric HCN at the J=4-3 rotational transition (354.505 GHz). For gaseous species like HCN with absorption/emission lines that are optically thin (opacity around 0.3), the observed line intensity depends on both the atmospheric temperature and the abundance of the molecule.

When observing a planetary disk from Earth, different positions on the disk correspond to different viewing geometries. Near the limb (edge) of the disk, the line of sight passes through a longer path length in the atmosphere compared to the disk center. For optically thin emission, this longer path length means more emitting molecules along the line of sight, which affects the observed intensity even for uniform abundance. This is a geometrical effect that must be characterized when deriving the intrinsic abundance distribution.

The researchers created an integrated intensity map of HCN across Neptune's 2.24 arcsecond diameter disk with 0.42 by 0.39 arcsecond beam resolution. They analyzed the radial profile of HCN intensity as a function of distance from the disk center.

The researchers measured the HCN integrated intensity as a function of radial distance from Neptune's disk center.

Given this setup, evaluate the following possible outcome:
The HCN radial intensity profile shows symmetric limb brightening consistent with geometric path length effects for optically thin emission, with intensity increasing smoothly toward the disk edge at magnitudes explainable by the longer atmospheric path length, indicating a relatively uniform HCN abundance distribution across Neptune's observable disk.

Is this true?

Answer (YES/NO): NO